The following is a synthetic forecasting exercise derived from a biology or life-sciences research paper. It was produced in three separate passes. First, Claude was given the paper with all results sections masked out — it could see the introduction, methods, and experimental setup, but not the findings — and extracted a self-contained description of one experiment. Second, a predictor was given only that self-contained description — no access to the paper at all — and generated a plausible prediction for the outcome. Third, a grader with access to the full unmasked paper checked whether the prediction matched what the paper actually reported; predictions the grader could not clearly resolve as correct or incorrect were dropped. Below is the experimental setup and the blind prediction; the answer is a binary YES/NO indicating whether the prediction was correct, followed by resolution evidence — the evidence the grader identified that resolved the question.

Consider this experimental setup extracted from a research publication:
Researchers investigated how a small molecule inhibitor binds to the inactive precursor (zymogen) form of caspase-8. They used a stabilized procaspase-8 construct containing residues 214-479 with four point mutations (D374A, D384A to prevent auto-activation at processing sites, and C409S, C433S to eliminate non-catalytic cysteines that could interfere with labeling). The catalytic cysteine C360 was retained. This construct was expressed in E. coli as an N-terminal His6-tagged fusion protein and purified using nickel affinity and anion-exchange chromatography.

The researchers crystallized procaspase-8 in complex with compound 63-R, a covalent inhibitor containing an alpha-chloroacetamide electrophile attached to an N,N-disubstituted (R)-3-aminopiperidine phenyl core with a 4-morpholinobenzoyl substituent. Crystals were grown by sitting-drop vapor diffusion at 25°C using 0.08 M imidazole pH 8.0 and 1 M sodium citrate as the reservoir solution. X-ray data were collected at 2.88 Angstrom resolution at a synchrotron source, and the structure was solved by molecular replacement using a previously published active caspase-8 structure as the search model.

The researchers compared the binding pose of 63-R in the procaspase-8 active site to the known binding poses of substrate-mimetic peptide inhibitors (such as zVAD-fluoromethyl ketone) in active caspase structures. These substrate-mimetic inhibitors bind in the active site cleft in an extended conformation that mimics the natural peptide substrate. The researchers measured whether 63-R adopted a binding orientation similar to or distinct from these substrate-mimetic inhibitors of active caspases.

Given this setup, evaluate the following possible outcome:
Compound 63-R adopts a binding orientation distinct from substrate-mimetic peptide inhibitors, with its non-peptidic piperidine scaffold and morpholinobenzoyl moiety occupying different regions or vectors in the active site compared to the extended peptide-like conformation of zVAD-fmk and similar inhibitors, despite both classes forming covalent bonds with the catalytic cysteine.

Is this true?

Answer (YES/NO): YES